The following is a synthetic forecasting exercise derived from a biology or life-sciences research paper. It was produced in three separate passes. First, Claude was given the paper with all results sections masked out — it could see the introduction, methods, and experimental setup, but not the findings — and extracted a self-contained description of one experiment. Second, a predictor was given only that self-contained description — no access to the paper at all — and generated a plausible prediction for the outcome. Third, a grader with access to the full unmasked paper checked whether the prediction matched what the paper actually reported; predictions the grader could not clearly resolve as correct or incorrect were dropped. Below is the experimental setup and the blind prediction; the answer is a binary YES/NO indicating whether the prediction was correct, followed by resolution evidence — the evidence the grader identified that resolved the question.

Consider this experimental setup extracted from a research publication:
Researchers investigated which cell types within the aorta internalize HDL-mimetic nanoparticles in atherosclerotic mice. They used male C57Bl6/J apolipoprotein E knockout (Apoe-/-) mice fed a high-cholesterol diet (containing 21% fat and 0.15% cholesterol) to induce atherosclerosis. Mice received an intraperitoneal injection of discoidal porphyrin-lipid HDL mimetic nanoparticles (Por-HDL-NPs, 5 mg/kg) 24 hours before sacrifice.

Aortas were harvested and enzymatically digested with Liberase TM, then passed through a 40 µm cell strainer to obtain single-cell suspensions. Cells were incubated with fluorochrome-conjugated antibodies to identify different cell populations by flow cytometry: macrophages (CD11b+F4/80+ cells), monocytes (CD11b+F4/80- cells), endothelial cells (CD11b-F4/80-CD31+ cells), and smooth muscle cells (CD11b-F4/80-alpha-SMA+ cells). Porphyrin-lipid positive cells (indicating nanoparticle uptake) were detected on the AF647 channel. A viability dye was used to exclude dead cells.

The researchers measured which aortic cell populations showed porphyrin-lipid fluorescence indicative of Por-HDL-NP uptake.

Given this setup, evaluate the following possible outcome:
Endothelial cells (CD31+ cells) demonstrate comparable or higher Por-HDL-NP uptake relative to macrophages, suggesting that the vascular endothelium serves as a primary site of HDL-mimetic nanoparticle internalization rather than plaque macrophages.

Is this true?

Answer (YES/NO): NO